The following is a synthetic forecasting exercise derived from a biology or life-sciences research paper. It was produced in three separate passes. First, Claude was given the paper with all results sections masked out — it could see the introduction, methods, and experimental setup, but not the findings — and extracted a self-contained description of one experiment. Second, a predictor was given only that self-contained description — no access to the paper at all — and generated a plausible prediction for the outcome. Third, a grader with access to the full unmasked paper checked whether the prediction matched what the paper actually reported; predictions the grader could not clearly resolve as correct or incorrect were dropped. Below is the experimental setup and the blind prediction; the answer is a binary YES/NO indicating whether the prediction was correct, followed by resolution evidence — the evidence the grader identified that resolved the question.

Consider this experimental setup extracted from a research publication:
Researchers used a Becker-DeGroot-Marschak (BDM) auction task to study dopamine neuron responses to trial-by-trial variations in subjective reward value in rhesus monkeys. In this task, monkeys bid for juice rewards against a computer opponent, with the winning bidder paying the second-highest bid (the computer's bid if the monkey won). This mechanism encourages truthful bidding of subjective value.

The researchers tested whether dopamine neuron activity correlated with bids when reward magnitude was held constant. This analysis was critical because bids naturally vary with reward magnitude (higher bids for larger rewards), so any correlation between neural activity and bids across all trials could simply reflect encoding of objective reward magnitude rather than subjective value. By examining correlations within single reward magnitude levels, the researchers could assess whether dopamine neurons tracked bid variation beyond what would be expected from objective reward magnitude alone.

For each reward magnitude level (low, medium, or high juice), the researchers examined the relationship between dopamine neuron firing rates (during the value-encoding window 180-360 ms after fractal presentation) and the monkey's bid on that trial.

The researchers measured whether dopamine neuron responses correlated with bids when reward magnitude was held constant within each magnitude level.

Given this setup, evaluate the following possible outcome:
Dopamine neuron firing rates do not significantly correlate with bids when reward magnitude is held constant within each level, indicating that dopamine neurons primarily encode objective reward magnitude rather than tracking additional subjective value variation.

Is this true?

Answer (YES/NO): NO